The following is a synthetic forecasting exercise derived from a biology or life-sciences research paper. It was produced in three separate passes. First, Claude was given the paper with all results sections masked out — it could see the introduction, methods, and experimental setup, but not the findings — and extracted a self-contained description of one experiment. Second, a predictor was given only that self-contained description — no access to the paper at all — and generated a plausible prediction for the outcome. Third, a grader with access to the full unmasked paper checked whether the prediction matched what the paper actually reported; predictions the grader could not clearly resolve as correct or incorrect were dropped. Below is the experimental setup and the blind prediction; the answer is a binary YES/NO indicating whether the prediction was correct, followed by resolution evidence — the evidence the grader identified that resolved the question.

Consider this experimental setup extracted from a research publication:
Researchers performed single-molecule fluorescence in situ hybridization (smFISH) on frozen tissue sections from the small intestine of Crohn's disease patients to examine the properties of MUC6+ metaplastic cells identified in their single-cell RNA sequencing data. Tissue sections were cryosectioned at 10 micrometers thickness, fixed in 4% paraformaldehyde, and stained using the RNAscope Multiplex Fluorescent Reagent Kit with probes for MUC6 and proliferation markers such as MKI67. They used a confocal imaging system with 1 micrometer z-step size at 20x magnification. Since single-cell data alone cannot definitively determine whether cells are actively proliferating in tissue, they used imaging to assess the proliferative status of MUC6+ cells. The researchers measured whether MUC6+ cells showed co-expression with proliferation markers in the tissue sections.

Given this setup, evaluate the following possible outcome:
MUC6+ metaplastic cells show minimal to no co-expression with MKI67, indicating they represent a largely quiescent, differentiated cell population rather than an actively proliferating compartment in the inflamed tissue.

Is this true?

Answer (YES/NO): NO